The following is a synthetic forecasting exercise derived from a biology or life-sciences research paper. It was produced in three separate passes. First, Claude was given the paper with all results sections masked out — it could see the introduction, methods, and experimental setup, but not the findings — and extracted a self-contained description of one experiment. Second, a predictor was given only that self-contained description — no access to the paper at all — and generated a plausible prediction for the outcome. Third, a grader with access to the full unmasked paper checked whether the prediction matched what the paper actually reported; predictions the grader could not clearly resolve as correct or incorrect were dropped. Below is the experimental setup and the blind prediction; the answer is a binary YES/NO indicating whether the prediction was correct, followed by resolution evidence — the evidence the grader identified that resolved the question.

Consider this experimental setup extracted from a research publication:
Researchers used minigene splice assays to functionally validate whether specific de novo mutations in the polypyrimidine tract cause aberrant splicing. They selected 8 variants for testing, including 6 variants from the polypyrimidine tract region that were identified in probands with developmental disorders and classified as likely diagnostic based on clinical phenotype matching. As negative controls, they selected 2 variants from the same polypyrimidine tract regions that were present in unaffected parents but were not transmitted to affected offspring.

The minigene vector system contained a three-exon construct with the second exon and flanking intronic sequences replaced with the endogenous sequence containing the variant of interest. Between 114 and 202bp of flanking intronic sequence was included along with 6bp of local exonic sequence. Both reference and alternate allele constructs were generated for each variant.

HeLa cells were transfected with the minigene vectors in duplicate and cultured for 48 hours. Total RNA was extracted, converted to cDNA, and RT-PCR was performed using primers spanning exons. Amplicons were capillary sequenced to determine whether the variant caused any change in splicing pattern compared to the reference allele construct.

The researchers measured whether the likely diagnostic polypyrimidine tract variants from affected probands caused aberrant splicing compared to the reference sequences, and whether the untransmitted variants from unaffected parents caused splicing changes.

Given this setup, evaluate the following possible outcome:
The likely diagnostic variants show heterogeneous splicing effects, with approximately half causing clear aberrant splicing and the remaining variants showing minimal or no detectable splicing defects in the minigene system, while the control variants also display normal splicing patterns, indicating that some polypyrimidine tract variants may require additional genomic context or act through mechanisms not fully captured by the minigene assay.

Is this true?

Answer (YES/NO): NO